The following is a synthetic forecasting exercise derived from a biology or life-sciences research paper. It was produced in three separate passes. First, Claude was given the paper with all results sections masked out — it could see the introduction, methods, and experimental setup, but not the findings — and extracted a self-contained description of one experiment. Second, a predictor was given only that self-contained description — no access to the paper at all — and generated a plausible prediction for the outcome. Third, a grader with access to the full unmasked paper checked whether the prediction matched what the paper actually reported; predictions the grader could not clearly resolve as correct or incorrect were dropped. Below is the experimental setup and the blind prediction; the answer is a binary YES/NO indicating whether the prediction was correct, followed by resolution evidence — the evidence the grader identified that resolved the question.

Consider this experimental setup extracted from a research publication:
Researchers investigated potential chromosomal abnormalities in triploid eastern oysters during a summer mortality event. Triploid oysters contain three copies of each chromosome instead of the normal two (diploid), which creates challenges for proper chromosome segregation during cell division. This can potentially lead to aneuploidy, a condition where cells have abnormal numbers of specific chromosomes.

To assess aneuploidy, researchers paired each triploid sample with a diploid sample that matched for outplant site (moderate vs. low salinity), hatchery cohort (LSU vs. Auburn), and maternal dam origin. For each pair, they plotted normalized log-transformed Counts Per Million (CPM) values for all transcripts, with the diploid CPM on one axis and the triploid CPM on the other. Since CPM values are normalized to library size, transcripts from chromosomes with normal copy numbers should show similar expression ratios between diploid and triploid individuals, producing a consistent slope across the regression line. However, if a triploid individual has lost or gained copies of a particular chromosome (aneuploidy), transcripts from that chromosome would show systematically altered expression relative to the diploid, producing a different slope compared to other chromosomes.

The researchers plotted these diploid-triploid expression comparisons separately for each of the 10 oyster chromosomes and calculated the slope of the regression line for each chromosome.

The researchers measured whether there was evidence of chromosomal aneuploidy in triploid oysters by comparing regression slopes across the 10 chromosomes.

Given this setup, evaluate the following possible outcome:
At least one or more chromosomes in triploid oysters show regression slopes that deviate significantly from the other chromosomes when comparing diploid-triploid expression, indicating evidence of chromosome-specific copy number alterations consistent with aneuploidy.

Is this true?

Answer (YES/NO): NO